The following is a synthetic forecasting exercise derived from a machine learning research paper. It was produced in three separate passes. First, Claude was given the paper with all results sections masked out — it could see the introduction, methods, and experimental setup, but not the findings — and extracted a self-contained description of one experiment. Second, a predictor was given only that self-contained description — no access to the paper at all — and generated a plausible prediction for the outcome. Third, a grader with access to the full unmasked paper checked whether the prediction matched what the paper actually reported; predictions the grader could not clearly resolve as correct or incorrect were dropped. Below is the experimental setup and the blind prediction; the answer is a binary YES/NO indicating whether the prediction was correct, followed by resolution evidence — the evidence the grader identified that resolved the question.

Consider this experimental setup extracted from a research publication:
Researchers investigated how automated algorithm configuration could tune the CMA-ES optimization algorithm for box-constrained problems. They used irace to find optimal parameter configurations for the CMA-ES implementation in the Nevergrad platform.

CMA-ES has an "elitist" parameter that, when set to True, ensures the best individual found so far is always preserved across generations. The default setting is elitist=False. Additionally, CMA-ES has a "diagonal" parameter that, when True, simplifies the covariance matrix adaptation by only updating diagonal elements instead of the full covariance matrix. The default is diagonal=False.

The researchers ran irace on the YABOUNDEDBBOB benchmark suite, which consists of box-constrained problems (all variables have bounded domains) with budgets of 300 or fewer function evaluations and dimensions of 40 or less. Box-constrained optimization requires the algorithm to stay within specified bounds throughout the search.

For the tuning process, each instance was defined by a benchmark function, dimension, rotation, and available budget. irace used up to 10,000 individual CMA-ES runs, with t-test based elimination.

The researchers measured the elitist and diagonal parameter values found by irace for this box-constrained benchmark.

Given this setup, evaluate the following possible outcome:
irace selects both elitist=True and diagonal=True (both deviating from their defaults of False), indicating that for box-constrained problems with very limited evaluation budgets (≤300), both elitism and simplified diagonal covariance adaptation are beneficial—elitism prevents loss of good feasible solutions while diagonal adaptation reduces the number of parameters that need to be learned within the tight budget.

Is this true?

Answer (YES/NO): YES